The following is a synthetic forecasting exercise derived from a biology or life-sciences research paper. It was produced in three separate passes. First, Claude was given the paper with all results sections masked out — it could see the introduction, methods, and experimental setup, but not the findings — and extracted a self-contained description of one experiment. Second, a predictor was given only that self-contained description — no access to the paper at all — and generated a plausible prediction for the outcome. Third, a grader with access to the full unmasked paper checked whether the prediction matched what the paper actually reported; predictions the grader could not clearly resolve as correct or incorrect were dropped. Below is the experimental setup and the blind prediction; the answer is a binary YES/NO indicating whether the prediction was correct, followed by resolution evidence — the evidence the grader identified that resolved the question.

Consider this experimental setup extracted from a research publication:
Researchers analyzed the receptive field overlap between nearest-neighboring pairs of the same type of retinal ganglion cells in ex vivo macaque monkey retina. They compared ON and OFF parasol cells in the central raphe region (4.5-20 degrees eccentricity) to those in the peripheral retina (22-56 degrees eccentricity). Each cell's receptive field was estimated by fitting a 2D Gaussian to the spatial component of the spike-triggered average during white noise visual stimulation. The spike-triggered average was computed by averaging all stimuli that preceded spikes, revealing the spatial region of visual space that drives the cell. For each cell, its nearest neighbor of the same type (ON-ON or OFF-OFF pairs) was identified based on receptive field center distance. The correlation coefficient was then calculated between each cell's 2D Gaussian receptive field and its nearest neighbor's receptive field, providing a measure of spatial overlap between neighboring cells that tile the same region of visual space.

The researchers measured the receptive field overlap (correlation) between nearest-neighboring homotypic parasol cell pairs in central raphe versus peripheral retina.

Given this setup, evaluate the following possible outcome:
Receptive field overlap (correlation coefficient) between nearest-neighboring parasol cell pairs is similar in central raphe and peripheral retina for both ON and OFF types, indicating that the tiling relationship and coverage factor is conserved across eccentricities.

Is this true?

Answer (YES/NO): NO